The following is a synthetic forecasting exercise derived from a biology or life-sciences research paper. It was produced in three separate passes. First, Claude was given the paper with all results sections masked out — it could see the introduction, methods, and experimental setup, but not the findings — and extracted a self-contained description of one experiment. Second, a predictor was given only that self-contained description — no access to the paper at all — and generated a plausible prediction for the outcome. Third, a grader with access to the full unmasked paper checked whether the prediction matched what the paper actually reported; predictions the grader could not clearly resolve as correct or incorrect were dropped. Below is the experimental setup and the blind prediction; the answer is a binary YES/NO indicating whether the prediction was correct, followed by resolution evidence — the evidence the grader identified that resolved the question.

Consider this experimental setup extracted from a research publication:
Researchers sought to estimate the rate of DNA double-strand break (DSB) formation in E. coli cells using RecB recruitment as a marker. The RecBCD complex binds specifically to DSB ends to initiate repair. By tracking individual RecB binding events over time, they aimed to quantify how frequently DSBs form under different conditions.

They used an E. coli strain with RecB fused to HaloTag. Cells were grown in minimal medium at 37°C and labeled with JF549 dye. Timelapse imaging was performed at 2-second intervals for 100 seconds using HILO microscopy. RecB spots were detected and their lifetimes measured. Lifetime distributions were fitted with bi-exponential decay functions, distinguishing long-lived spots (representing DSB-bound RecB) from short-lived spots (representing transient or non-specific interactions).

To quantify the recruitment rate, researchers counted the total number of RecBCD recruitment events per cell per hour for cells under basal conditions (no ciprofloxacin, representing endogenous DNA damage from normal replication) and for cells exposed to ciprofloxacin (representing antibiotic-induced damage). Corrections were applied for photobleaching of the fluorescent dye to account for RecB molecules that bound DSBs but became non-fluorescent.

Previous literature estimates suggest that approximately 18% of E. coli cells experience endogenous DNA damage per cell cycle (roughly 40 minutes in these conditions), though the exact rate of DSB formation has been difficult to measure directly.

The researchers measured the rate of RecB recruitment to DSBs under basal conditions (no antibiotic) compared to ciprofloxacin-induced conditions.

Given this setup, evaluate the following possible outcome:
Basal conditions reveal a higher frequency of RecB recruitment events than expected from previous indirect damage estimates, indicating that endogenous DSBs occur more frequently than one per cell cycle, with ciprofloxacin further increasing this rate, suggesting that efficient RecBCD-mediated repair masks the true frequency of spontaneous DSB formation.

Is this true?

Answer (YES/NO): NO